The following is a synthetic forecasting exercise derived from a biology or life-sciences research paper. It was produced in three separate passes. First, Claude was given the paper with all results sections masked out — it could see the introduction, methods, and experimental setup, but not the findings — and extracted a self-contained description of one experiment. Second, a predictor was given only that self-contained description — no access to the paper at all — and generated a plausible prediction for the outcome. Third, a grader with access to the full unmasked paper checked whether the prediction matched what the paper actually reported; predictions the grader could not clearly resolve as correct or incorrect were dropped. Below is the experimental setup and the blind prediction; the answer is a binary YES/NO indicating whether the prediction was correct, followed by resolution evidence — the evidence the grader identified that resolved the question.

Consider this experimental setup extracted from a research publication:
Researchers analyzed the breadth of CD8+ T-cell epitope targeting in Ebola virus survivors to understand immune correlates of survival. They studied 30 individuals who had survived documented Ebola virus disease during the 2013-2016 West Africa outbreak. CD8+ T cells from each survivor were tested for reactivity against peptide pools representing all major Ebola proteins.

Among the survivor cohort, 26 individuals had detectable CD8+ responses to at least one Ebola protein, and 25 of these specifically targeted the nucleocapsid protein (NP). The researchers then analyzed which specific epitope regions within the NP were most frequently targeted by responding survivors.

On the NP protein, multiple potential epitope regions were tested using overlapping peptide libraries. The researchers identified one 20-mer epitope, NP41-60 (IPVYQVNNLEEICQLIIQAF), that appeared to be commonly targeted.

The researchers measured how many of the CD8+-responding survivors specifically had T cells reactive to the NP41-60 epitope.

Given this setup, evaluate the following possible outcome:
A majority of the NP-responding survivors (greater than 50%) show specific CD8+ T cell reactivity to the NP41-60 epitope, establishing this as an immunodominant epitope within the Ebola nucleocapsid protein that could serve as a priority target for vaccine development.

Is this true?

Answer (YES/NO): NO